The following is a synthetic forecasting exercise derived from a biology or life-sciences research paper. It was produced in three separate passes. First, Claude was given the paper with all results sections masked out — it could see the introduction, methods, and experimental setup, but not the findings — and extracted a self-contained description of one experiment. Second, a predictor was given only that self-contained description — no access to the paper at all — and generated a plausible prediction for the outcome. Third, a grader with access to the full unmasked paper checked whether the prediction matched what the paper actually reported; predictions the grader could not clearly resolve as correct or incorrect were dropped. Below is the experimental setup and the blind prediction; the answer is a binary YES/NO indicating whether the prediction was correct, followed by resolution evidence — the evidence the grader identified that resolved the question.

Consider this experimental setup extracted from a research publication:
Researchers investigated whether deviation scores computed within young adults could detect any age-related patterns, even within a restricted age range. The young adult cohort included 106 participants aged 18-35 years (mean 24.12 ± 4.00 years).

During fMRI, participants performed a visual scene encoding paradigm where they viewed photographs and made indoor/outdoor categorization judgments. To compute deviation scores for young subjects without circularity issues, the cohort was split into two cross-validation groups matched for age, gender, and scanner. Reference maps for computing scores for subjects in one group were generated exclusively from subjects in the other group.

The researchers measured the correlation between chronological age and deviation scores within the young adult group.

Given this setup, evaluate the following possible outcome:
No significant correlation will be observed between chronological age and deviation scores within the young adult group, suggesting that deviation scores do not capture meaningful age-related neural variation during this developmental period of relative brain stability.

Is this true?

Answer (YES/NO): YES